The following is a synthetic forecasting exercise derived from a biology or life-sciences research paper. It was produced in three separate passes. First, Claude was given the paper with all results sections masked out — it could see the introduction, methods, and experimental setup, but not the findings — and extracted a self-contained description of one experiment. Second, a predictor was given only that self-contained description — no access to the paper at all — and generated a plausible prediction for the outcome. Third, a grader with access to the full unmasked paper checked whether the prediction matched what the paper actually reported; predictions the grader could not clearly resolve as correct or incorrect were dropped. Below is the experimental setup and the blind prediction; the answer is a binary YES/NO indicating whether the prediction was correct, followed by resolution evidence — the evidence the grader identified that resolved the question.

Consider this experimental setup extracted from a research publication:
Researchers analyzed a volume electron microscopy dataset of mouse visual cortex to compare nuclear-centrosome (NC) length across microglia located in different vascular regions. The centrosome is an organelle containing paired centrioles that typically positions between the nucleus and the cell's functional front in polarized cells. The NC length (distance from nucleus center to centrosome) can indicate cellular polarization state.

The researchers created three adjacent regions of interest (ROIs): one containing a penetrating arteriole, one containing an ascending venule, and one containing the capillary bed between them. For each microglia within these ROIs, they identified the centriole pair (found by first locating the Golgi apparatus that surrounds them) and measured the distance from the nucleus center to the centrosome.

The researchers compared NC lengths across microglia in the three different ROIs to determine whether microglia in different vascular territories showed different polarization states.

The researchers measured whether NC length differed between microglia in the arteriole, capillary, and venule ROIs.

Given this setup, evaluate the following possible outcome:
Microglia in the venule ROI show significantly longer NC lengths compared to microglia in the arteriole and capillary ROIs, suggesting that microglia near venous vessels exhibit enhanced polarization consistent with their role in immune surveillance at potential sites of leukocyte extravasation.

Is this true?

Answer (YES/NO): YES